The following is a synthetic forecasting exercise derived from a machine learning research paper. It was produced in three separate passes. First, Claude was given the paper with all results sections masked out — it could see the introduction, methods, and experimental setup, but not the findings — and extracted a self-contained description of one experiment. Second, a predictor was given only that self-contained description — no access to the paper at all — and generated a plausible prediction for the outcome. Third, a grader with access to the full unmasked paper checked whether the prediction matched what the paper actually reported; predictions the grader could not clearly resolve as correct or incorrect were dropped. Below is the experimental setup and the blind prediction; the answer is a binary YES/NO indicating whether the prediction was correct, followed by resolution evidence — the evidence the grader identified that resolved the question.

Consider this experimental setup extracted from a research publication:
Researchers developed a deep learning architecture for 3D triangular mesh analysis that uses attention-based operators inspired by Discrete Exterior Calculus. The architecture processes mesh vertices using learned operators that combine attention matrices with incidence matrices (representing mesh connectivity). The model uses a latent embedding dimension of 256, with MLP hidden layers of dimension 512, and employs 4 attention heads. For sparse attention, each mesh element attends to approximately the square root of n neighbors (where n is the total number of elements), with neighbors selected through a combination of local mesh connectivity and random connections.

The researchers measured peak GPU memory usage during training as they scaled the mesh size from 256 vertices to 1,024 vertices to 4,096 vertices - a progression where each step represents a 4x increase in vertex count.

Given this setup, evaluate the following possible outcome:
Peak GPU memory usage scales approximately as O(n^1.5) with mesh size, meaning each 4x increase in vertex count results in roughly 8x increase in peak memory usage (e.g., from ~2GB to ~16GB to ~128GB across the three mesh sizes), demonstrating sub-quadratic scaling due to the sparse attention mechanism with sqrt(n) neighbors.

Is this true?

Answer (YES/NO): NO